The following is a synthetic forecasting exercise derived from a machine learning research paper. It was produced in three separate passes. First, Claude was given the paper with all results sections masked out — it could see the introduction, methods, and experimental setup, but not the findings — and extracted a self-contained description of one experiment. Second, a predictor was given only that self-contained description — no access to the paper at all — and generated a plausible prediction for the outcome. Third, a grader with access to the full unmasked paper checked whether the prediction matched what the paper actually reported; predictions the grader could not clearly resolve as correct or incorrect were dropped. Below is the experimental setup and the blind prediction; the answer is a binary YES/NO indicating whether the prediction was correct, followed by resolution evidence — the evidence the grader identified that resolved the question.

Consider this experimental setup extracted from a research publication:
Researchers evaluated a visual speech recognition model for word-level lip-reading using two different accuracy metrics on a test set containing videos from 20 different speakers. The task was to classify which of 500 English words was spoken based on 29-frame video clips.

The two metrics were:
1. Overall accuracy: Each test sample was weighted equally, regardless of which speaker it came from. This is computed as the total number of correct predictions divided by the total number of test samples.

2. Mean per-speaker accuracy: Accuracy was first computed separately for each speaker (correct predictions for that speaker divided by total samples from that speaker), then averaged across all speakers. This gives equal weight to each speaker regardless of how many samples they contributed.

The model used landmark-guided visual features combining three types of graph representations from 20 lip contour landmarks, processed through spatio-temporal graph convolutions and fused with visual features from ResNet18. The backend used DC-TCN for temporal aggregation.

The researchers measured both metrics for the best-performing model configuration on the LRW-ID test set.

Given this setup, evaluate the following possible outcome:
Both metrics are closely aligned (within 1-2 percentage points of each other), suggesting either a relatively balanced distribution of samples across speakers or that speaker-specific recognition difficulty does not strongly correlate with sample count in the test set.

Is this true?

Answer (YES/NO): NO